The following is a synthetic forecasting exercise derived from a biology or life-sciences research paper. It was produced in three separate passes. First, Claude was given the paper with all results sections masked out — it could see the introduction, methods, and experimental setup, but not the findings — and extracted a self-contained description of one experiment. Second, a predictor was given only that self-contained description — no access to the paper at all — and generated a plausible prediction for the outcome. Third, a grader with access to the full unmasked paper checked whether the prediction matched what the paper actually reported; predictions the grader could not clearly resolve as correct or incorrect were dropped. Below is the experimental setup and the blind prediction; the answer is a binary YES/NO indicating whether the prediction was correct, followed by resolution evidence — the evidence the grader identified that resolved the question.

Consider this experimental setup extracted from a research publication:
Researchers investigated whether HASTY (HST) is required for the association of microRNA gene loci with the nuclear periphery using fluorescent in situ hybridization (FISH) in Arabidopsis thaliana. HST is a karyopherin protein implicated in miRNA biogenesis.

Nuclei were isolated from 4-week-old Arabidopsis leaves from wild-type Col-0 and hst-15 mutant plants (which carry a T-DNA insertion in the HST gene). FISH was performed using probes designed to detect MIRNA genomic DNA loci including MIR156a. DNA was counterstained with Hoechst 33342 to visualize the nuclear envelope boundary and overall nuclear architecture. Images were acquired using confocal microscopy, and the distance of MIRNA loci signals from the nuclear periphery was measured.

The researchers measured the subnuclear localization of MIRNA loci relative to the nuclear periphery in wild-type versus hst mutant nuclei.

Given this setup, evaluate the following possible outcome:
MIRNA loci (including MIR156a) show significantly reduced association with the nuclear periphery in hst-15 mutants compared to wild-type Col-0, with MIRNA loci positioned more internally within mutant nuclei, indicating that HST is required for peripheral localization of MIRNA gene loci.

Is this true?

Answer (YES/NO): YES